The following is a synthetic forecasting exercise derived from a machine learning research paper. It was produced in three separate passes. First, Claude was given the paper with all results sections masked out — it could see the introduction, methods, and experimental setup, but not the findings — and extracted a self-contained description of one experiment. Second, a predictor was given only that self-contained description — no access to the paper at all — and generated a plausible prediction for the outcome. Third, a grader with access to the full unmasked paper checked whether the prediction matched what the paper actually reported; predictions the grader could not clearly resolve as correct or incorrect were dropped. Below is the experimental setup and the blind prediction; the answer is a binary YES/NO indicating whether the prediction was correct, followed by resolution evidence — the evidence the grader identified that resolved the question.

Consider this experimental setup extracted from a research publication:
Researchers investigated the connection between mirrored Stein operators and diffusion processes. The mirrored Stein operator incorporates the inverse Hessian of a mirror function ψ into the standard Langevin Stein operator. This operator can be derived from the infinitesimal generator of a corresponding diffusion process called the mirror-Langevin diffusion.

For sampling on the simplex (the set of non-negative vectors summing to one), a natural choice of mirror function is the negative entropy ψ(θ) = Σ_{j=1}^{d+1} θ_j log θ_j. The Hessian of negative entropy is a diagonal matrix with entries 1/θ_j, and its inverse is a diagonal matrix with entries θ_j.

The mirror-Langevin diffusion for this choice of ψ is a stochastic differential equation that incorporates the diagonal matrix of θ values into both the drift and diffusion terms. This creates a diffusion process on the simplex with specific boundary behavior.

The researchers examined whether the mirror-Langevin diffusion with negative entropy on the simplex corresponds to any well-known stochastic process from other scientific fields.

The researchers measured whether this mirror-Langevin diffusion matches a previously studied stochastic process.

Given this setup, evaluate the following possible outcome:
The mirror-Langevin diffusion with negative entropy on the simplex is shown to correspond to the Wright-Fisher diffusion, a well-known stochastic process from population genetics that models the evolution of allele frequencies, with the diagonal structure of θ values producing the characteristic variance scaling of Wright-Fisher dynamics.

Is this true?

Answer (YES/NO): YES